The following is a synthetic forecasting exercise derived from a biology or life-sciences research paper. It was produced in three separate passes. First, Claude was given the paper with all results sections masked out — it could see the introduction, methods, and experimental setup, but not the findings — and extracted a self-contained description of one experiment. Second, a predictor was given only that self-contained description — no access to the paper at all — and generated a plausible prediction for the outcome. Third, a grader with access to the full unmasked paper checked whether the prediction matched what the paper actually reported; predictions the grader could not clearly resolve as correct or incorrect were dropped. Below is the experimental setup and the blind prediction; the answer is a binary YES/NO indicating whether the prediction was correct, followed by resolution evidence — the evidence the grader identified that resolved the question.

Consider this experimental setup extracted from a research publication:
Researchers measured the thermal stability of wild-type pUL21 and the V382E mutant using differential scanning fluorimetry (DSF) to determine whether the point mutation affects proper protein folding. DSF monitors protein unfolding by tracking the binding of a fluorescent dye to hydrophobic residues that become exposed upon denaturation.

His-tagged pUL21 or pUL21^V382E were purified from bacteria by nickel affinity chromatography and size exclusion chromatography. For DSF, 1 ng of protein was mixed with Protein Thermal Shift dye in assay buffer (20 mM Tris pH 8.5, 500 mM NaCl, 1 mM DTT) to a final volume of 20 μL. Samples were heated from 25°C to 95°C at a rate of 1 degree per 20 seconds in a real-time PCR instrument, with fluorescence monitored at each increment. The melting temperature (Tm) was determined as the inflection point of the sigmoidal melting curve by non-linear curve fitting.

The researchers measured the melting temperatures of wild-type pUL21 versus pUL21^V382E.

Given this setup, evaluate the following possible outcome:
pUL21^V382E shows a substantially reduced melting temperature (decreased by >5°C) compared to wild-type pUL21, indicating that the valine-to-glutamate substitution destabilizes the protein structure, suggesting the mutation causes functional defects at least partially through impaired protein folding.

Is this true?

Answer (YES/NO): NO